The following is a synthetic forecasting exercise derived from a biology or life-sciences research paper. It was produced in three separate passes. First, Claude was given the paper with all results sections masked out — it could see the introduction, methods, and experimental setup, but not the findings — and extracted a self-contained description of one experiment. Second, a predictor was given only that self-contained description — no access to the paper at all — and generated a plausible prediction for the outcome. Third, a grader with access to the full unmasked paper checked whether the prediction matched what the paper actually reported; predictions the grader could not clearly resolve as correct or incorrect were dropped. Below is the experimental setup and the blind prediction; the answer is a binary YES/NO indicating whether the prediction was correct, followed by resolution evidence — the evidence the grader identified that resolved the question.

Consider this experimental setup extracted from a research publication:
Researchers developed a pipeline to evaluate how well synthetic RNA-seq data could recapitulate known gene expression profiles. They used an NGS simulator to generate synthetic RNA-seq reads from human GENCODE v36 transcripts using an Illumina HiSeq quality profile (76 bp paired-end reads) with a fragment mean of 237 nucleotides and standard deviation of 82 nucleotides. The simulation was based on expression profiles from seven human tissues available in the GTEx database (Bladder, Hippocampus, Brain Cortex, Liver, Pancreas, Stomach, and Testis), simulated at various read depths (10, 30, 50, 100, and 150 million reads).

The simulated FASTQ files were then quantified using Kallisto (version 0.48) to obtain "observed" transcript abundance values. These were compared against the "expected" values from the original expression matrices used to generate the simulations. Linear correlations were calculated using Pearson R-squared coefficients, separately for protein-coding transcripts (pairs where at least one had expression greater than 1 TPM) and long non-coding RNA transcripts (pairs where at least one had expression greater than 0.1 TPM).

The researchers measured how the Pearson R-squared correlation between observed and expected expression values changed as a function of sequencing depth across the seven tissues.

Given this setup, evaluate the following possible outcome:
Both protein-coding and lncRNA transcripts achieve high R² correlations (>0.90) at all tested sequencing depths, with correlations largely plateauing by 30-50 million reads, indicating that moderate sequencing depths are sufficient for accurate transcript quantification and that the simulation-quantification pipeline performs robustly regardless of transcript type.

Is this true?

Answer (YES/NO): NO